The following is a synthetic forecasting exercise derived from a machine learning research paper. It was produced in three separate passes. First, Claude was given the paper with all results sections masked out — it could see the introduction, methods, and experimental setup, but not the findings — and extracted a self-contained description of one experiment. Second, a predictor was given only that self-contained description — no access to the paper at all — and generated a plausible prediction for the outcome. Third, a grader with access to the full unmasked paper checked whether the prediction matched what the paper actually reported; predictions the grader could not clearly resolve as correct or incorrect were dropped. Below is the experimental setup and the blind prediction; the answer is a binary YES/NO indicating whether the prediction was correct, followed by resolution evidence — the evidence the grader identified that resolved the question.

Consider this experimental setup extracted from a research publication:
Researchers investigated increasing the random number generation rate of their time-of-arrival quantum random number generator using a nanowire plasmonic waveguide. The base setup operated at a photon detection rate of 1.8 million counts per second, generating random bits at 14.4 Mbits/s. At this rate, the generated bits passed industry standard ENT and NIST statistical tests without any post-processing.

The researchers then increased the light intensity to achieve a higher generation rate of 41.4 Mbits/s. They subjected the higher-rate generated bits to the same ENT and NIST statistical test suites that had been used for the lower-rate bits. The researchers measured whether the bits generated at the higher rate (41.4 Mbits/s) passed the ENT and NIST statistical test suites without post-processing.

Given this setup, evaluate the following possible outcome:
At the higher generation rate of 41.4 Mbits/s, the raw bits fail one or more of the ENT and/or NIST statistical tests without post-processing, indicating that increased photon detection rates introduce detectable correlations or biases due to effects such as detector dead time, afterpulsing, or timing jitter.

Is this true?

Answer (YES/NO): YES